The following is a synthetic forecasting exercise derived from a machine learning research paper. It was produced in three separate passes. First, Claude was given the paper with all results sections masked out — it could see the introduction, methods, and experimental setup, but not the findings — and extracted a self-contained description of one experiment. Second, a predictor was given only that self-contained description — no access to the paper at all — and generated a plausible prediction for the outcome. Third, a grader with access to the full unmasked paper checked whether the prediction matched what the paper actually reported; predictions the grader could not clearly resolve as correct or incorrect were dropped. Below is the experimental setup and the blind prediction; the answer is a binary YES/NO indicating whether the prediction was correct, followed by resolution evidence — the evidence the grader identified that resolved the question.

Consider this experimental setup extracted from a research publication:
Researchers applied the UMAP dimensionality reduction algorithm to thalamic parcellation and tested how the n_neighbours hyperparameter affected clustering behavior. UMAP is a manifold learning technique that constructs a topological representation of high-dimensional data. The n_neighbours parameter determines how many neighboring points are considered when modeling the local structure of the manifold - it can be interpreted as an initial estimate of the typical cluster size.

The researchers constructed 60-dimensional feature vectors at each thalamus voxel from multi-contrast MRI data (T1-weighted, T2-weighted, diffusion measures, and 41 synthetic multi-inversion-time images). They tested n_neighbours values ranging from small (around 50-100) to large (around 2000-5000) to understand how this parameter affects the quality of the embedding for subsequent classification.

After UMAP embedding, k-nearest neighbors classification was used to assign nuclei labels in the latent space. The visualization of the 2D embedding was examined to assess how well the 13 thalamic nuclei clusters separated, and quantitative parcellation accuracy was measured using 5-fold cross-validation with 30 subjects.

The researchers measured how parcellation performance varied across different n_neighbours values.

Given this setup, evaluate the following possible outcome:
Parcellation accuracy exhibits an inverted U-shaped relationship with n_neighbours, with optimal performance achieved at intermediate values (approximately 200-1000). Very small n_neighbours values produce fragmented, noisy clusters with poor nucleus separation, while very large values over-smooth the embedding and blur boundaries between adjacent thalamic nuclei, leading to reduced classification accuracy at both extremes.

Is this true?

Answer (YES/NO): NO